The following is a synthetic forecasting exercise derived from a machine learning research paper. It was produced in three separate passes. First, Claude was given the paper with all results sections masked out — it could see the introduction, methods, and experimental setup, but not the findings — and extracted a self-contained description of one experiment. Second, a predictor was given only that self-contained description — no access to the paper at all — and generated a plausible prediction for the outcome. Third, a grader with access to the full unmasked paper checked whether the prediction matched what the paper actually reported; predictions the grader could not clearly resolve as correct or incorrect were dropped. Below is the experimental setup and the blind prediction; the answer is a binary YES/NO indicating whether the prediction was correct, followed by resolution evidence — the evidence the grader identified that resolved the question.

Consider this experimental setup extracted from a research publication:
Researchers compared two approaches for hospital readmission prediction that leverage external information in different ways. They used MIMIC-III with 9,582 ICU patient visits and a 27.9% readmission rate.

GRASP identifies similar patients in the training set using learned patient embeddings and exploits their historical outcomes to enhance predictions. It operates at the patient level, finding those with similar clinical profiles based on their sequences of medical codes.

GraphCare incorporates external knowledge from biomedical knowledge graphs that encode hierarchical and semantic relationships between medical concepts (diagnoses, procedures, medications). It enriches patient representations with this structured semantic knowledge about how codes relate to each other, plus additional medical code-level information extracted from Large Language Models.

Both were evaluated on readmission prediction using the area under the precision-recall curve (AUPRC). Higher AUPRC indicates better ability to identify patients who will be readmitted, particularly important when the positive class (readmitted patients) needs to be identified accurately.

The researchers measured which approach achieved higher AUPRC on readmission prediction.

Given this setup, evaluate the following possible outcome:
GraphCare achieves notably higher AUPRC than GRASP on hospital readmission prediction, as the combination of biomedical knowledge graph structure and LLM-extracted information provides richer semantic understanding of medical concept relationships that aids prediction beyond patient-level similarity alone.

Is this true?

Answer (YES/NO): YES